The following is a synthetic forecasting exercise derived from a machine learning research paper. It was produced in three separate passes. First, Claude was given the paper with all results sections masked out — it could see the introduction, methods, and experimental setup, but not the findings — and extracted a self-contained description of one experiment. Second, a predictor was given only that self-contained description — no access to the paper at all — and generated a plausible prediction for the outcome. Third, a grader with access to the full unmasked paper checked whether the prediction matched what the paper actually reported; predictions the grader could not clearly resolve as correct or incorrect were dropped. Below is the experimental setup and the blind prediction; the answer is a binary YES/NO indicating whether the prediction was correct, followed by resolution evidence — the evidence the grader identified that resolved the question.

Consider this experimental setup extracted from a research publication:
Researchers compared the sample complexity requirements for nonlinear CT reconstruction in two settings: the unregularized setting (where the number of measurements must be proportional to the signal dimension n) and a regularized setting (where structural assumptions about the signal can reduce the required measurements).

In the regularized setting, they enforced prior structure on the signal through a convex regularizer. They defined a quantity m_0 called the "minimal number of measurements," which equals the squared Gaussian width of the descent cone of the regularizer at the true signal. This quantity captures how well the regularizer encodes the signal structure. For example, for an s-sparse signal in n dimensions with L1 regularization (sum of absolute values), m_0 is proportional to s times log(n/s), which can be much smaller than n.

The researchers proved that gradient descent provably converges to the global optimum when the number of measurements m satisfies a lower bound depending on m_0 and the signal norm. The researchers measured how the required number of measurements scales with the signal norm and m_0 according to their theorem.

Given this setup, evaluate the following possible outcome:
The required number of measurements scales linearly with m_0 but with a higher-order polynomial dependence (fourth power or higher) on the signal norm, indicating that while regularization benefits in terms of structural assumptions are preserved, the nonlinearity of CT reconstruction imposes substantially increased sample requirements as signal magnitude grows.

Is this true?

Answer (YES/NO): NO